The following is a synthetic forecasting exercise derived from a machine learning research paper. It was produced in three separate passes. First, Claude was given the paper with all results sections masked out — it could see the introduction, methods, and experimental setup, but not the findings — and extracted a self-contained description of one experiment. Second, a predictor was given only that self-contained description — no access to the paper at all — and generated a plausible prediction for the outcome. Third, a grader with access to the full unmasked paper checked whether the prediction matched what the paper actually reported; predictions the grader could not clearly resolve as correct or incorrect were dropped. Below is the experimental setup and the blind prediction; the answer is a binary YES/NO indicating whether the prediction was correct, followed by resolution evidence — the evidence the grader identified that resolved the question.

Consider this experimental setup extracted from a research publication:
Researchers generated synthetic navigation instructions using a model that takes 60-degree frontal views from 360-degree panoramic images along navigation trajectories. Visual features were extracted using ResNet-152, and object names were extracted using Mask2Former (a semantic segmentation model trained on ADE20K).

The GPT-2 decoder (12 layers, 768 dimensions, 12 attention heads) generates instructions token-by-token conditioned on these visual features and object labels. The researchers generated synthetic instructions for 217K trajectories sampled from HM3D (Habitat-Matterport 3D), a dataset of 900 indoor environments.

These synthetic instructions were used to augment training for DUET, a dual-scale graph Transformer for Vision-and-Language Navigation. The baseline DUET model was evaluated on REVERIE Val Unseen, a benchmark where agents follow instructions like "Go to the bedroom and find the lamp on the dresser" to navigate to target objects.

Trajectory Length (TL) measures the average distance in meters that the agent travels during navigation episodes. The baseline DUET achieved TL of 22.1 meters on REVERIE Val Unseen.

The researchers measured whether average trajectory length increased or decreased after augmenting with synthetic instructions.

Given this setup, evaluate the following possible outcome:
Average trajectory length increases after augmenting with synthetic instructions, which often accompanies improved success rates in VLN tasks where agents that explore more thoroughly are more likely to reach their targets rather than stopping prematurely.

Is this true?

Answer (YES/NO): NO